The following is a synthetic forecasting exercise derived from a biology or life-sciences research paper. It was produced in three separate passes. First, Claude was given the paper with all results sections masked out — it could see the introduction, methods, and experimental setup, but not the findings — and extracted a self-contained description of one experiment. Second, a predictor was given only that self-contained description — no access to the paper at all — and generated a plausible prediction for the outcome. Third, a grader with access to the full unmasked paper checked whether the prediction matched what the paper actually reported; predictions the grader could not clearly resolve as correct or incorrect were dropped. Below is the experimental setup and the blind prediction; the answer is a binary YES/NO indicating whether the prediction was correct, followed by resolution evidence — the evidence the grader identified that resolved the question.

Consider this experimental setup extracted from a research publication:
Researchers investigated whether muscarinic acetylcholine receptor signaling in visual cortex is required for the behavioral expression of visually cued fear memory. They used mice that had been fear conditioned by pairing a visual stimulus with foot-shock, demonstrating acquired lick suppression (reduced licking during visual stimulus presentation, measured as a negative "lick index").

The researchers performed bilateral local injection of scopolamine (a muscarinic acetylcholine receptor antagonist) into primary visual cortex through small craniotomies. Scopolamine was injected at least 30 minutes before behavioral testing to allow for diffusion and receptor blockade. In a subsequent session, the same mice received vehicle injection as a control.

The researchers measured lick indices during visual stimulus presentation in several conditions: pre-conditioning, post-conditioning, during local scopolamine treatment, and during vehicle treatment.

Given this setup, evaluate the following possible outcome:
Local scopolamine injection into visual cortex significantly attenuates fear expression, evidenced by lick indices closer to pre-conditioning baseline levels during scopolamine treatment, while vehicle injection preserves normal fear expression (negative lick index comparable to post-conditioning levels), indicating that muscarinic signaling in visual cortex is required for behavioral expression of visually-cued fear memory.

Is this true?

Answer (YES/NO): YES